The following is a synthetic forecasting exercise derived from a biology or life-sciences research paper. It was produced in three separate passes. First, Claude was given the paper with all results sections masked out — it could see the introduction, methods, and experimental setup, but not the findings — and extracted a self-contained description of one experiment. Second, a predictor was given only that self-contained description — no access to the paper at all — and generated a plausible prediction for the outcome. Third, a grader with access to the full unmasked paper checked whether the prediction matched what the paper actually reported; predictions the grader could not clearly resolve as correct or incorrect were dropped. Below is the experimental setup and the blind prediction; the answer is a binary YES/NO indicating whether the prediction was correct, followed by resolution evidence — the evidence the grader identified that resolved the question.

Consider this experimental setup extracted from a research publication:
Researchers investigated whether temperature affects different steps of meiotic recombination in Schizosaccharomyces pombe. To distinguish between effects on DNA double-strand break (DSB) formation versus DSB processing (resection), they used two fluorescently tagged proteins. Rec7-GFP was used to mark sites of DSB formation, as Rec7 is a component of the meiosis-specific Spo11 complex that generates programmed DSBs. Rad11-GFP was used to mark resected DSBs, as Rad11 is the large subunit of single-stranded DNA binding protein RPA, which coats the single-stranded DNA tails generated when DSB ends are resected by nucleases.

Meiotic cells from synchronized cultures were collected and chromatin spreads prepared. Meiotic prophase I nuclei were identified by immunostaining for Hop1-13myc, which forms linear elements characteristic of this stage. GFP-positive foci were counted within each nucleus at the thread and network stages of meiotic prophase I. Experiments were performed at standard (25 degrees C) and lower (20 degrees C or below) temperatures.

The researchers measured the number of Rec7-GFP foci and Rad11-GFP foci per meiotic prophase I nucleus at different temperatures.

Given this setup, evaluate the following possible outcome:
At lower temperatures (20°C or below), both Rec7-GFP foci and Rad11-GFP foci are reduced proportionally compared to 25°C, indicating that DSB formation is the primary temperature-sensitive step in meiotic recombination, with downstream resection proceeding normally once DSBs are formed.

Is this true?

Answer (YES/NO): NO